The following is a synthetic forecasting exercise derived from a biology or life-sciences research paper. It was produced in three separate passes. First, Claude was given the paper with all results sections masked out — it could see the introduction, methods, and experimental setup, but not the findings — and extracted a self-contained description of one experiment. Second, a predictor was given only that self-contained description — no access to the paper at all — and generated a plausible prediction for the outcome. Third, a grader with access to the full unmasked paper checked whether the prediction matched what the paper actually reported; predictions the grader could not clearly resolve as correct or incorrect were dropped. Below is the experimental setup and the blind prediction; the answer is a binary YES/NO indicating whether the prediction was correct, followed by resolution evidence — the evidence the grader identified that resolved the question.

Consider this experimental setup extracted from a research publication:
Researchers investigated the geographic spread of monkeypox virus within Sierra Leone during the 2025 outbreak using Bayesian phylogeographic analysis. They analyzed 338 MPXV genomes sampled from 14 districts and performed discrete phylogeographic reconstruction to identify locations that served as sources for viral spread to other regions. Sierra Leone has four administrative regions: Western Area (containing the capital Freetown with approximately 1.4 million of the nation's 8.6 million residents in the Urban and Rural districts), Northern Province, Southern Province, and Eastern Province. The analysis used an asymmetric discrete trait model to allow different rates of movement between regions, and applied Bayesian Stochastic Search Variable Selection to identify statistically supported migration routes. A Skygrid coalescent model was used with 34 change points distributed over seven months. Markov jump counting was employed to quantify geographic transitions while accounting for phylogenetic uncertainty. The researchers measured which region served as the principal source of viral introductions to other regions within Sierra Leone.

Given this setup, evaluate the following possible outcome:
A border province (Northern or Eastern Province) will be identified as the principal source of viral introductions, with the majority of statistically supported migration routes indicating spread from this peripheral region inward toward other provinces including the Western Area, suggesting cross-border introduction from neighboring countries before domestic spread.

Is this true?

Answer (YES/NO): NO